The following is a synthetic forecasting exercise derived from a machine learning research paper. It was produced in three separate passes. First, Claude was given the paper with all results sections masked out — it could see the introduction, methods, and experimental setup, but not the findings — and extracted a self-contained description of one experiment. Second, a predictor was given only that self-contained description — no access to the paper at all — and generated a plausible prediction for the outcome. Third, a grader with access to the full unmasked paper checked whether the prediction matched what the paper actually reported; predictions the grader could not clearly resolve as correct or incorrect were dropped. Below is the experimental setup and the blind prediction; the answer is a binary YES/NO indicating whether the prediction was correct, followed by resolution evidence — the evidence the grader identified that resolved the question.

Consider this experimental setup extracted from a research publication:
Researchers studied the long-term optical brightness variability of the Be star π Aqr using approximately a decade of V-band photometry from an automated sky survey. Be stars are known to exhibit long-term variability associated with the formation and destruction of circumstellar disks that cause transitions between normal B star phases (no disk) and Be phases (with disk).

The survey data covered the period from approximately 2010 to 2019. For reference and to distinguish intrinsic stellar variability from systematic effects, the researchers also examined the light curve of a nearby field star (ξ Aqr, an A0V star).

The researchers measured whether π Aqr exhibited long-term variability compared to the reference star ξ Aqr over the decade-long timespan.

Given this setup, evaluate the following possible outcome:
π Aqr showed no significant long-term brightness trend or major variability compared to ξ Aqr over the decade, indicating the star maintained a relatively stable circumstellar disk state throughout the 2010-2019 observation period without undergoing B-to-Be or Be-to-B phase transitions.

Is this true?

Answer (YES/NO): NO